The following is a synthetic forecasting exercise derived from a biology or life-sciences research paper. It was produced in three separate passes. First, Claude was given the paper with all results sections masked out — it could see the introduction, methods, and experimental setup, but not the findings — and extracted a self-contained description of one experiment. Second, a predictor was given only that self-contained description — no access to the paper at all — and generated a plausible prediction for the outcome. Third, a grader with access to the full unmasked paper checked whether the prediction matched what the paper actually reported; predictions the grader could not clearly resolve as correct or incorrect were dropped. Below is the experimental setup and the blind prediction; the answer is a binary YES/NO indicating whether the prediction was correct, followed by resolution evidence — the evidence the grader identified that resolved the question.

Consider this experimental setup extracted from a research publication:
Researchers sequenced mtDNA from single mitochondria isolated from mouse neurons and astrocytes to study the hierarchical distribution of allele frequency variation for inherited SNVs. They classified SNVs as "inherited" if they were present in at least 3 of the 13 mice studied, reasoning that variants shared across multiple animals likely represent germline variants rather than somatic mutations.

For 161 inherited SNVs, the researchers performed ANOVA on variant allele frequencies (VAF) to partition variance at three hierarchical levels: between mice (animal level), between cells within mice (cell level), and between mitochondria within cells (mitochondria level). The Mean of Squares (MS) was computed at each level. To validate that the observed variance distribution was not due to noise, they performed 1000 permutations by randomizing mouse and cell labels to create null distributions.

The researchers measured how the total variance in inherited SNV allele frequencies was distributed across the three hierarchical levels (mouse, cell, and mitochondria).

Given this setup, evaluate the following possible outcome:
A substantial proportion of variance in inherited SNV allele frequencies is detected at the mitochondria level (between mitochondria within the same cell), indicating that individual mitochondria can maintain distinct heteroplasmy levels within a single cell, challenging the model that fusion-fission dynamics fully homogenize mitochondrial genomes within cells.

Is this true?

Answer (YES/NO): NO